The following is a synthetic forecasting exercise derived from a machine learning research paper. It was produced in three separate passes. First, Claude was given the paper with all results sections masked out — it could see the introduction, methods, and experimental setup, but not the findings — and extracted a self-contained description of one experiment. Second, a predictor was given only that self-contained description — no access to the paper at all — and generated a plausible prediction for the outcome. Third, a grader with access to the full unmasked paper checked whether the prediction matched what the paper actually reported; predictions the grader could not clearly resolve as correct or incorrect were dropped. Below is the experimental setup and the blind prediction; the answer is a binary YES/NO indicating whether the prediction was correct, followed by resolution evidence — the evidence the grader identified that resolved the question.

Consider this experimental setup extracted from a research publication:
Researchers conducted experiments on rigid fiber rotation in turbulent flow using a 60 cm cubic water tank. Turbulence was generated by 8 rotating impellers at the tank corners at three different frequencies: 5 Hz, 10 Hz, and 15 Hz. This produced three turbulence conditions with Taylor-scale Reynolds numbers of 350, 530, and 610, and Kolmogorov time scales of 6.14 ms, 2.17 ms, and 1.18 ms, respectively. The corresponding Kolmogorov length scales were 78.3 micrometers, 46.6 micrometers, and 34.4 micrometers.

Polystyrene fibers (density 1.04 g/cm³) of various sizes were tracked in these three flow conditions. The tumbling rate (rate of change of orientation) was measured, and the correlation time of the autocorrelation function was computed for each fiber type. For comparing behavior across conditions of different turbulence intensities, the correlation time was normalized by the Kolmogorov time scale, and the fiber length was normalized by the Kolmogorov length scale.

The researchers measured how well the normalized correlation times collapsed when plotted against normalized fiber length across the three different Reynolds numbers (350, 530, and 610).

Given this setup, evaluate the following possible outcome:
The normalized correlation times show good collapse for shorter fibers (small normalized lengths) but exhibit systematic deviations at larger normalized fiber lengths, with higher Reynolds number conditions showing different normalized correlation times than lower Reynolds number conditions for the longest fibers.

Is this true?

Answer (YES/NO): NO